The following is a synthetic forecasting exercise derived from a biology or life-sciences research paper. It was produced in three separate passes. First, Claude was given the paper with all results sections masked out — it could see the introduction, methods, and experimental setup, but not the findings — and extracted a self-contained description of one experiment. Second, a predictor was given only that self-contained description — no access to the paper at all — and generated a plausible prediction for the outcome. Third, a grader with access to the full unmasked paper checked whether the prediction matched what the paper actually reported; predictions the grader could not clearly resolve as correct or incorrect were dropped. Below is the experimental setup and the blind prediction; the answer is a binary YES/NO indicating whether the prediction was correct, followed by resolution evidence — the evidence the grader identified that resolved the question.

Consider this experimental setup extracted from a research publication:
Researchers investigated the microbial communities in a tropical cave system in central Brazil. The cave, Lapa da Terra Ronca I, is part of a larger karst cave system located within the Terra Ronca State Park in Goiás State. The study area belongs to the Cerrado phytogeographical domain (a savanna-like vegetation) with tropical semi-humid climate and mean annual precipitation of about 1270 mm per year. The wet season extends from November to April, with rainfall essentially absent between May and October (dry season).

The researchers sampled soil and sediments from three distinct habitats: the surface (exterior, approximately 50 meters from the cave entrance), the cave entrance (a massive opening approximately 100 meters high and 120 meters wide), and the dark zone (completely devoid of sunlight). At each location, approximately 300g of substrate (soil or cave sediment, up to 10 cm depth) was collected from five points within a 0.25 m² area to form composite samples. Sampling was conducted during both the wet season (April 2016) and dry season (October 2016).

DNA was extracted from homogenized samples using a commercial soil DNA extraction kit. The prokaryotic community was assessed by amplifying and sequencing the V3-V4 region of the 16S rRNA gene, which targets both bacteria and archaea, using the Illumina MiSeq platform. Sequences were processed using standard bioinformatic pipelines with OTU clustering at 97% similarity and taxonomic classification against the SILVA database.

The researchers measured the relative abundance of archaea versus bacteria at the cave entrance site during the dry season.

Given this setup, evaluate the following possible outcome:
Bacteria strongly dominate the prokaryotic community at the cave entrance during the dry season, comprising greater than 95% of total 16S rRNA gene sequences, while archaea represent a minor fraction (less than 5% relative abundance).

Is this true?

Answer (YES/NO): NO